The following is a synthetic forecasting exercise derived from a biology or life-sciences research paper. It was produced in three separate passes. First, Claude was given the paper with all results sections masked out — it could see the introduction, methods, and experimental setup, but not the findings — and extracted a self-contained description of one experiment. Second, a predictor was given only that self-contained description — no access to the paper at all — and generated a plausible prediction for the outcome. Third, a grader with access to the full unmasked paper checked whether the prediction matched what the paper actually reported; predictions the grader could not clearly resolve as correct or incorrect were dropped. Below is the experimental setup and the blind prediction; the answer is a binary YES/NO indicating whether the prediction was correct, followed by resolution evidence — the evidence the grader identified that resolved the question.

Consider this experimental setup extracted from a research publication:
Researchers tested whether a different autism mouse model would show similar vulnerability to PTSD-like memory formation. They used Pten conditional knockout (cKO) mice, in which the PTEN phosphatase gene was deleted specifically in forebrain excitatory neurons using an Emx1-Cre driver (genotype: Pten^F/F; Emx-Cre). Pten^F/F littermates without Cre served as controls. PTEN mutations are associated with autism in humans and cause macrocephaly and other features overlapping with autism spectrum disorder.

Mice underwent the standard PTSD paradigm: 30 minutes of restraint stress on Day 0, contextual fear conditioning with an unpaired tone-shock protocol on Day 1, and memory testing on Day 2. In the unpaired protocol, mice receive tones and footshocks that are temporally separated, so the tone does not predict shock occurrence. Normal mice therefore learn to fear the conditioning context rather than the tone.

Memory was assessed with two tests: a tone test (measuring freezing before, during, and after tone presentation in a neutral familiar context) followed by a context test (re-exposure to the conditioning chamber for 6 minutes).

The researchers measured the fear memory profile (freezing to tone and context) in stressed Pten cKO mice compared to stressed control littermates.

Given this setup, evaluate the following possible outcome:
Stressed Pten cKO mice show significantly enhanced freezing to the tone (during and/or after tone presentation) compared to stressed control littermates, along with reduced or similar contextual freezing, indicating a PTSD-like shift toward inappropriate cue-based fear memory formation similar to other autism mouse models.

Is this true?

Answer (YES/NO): YES